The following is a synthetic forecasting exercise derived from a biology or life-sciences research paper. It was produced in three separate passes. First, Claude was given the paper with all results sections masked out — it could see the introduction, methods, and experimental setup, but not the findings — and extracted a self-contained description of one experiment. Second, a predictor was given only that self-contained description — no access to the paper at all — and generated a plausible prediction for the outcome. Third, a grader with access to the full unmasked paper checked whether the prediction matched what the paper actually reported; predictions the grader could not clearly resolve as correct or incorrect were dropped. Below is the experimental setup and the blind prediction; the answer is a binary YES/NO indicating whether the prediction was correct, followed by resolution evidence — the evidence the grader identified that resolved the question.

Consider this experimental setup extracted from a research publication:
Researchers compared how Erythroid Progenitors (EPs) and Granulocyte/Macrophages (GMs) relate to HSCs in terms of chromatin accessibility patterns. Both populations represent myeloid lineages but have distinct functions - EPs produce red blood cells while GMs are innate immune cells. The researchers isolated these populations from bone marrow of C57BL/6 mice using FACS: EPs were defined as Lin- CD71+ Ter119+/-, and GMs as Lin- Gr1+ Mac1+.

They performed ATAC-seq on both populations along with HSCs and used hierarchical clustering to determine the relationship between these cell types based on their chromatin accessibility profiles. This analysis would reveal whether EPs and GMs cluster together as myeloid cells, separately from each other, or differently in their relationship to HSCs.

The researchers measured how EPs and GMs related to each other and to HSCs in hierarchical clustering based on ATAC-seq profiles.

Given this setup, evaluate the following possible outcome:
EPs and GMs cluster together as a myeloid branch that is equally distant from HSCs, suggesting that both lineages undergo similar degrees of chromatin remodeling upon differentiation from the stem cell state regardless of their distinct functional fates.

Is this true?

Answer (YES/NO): NO